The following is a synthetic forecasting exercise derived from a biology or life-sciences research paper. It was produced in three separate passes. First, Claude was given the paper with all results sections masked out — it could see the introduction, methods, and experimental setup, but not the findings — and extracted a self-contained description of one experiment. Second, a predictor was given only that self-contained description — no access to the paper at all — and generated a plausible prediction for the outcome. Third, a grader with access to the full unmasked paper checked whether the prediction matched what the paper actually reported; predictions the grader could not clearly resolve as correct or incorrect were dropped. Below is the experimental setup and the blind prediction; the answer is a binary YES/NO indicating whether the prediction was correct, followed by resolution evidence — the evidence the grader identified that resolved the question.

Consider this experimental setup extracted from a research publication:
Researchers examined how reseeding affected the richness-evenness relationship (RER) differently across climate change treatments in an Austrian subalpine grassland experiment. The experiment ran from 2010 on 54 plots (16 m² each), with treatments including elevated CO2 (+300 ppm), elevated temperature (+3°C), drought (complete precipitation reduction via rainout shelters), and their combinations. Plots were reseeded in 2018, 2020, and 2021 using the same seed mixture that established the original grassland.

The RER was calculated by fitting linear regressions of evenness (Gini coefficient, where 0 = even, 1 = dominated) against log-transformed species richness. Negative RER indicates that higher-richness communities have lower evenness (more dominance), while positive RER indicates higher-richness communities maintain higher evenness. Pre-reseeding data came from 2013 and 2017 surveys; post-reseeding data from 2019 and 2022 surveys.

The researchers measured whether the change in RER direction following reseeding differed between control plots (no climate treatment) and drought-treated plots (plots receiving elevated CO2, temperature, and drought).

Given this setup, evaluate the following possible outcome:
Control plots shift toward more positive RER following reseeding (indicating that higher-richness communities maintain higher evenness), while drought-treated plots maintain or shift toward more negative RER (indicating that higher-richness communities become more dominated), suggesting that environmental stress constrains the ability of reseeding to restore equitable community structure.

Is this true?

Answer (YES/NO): NO